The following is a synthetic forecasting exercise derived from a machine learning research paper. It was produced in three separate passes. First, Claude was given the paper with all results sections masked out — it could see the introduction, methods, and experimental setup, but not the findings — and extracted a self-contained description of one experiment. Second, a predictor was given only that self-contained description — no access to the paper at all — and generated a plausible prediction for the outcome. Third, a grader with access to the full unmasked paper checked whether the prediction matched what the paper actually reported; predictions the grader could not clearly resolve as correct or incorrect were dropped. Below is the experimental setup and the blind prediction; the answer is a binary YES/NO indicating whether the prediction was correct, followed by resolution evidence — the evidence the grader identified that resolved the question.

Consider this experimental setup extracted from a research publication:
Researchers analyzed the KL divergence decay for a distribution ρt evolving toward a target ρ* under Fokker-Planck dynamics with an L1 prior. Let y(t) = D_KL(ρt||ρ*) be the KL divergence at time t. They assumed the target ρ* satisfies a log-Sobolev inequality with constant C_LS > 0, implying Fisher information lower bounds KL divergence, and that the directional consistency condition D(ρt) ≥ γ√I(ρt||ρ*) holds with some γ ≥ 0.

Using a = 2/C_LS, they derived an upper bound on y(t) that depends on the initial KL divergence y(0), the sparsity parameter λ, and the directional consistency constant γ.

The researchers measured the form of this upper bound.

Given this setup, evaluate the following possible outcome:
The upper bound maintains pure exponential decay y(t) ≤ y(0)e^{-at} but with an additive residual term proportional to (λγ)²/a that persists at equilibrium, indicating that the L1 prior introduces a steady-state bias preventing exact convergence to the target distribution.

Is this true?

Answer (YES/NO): NO